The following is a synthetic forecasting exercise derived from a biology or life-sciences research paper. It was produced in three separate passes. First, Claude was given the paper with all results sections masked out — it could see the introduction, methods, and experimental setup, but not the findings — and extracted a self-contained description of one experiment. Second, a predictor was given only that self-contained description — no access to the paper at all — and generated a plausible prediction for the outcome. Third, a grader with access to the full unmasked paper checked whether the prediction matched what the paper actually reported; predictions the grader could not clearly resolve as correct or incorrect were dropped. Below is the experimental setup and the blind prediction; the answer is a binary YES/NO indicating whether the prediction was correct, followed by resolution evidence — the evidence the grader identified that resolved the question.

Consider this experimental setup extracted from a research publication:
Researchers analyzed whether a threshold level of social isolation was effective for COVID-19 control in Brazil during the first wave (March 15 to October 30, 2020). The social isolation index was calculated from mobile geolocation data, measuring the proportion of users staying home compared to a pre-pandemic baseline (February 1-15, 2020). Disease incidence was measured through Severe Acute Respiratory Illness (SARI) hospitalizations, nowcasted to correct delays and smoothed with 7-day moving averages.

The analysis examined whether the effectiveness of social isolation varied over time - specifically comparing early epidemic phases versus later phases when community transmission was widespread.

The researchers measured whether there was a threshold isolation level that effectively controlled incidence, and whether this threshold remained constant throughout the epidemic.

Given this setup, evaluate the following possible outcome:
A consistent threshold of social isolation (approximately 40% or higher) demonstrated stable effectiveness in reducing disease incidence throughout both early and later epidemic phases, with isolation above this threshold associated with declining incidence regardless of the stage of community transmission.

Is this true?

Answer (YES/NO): NO